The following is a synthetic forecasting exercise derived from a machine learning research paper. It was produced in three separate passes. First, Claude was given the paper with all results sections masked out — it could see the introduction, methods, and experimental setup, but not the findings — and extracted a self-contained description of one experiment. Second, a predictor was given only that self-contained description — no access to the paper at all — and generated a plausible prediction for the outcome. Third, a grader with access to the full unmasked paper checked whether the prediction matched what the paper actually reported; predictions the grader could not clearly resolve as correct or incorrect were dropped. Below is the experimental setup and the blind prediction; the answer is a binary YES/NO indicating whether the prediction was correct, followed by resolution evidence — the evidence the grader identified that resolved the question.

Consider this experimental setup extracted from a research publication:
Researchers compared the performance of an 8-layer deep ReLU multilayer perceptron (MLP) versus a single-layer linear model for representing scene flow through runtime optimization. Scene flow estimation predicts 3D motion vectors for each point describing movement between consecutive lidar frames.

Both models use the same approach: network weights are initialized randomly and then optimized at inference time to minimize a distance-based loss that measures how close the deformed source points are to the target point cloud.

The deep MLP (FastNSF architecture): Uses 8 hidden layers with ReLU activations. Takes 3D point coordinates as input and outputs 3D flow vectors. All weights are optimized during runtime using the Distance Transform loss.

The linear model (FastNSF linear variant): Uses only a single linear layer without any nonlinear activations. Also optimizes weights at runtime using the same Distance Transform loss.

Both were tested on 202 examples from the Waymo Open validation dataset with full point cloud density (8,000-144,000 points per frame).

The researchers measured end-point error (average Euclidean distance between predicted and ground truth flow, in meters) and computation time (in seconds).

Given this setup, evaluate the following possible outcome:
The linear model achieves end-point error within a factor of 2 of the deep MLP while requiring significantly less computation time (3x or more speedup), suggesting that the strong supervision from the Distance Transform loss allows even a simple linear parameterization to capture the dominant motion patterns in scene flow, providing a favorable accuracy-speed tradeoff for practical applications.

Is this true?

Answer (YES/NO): NO